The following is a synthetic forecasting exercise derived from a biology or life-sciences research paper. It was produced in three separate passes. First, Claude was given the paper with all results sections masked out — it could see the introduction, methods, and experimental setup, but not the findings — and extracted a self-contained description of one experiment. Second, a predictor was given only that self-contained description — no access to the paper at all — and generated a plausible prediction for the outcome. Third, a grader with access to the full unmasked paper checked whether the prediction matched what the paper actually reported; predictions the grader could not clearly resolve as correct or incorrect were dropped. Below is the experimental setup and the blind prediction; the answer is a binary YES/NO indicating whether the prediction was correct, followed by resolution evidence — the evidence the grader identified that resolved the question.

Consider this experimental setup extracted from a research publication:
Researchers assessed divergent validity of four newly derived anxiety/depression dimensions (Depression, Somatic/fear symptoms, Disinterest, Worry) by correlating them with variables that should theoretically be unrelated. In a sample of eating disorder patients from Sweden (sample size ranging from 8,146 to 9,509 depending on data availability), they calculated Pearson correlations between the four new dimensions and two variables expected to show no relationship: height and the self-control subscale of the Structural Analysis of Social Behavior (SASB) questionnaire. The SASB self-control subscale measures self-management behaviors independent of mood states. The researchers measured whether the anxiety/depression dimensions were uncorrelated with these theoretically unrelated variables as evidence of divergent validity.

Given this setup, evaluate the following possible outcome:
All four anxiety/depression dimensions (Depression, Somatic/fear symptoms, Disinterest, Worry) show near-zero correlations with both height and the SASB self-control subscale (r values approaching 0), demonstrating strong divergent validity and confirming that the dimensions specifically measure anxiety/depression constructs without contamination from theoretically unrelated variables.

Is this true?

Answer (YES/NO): YES